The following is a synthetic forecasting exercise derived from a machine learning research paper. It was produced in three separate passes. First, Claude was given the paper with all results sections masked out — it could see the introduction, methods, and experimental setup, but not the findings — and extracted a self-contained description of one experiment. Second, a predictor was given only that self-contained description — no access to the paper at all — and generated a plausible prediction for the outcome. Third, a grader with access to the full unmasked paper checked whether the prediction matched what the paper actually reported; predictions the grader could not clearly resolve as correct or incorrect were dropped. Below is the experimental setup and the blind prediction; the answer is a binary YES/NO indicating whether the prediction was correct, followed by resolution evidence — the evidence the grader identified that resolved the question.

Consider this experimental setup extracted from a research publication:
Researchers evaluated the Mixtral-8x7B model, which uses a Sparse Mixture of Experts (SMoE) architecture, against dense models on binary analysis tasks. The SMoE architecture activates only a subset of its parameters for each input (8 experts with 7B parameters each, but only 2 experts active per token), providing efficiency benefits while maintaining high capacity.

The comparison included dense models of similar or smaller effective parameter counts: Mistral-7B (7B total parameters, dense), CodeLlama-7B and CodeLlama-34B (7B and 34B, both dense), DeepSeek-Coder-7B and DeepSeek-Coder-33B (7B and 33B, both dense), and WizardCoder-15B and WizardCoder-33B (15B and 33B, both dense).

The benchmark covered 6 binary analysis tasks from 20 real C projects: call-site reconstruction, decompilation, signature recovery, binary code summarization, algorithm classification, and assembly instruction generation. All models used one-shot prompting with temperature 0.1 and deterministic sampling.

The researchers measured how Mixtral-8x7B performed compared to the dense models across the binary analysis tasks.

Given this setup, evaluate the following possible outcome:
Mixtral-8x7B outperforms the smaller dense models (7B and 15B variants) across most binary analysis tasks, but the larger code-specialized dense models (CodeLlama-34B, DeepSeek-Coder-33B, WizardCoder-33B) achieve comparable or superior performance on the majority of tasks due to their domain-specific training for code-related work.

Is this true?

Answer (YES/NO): YES